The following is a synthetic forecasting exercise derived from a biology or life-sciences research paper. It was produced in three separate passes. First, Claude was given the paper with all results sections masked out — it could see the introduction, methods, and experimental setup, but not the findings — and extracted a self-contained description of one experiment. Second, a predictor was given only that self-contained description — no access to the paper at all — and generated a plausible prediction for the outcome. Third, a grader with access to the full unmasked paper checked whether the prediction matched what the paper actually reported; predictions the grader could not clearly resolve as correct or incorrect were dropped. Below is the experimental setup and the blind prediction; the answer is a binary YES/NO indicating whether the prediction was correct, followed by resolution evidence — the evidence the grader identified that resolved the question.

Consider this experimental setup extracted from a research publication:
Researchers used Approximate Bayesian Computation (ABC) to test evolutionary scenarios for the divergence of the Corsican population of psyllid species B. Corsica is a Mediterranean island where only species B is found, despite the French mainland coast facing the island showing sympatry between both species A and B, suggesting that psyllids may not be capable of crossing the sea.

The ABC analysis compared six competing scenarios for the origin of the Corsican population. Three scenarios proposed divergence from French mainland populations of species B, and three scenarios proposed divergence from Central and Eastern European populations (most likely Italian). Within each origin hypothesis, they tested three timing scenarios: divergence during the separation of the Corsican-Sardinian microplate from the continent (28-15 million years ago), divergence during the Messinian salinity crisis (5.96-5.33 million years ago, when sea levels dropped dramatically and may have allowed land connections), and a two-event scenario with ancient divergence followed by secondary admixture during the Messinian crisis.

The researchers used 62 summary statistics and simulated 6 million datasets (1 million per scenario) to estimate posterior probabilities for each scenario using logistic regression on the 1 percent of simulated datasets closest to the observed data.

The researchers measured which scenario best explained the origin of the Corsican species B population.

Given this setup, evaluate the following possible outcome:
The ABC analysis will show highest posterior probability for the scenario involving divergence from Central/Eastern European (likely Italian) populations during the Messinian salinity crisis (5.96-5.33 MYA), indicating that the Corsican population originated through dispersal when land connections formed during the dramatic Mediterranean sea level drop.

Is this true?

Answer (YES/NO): NO